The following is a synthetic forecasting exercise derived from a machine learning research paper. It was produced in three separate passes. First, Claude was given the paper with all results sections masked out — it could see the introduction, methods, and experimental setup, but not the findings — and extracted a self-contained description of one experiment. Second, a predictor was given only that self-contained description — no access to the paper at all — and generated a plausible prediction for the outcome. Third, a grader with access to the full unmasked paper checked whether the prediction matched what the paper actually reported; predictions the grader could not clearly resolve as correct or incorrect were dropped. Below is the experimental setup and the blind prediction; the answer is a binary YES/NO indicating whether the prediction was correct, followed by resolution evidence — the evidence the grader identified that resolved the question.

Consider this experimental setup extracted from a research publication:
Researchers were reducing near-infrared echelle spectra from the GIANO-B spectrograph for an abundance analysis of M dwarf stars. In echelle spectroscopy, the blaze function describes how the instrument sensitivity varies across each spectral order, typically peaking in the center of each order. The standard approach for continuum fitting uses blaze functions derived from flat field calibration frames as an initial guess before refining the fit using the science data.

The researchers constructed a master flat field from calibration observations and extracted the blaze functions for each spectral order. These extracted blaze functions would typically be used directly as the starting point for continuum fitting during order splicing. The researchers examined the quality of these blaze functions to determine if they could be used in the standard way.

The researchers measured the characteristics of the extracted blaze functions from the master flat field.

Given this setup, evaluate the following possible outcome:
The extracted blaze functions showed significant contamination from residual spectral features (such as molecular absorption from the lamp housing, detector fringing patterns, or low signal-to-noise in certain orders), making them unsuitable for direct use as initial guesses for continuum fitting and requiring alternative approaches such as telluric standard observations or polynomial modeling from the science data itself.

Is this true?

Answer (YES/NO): YES